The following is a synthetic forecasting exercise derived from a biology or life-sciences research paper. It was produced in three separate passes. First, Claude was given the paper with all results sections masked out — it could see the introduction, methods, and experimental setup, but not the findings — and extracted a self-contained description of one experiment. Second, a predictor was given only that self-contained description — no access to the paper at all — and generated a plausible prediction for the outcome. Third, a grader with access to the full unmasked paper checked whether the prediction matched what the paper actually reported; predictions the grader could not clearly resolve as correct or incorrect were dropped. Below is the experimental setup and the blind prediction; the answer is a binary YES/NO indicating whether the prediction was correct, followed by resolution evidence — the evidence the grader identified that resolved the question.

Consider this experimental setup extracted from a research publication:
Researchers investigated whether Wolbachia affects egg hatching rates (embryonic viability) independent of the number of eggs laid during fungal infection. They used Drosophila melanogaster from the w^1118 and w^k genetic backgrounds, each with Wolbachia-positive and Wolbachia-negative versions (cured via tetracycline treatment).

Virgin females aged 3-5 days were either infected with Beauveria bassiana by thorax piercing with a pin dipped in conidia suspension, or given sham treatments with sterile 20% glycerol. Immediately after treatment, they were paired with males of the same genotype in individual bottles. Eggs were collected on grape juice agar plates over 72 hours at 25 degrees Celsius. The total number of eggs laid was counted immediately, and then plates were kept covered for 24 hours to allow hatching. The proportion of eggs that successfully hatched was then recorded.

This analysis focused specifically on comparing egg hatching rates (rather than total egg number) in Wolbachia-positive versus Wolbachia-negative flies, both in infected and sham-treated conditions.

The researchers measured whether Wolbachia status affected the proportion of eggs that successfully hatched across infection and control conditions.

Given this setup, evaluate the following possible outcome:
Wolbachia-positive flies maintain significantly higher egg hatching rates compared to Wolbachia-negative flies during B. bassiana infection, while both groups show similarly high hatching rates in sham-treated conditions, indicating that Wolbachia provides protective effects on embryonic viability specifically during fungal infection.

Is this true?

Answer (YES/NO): NO